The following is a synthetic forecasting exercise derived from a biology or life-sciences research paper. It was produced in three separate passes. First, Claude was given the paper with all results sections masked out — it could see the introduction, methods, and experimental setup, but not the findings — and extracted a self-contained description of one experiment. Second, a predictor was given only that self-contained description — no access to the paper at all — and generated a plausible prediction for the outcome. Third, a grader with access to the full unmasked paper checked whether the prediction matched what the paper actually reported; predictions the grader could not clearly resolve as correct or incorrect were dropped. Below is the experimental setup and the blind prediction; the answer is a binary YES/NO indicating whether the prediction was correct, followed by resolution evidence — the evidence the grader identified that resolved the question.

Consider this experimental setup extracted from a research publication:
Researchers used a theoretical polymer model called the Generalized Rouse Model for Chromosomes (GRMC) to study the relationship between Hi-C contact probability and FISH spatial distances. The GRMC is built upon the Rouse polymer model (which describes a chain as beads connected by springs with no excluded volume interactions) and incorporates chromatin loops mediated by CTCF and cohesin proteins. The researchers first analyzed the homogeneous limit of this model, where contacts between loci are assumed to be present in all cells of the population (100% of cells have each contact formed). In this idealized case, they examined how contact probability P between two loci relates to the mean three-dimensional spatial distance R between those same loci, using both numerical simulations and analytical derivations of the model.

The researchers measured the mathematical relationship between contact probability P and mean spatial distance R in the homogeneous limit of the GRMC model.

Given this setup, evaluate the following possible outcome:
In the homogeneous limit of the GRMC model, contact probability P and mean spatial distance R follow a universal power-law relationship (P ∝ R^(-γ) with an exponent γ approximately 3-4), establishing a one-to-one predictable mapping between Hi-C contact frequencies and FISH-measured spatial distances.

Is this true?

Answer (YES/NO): YES